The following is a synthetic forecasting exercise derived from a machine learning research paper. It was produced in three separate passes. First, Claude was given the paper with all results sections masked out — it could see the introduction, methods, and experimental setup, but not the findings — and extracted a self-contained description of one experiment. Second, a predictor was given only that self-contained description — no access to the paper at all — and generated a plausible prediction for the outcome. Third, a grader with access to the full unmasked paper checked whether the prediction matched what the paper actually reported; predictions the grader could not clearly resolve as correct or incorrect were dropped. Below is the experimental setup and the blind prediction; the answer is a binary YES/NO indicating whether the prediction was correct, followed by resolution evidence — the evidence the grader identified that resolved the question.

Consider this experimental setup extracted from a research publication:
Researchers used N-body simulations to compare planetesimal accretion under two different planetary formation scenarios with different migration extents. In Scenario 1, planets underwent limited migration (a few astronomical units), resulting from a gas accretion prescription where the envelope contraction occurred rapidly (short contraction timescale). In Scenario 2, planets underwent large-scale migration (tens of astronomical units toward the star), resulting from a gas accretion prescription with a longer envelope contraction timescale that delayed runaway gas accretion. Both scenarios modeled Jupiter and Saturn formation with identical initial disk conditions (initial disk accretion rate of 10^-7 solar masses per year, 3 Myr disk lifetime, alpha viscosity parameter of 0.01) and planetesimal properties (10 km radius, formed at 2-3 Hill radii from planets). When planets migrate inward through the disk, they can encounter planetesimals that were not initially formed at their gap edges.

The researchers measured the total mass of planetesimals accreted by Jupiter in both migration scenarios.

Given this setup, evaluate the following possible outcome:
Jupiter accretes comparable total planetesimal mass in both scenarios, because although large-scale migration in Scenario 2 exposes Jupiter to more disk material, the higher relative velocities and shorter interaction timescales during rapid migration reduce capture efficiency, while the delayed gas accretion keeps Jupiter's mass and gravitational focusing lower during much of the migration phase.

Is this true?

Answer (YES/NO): NO